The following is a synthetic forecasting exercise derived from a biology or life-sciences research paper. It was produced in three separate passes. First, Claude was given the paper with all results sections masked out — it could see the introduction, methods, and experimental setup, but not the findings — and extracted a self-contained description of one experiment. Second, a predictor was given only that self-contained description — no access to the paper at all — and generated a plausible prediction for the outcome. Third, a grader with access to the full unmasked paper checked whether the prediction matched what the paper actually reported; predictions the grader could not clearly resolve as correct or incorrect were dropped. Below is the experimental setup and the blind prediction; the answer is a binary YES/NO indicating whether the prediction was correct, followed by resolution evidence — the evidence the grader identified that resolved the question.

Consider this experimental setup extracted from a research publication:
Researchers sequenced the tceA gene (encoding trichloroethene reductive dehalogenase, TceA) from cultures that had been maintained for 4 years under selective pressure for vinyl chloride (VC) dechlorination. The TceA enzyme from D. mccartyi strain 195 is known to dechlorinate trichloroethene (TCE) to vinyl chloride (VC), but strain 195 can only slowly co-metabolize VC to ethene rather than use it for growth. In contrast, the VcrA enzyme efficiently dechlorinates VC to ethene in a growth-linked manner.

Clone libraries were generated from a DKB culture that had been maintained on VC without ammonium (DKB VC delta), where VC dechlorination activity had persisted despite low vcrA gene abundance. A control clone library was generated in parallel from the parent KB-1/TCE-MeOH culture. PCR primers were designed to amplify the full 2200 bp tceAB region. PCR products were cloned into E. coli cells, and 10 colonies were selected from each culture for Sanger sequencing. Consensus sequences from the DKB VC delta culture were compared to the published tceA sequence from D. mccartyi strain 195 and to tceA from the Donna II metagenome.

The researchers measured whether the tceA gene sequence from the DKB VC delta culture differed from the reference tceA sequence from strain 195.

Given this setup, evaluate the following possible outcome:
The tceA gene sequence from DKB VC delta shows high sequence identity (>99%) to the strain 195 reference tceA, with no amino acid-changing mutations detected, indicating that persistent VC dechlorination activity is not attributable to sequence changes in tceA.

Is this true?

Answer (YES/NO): NO